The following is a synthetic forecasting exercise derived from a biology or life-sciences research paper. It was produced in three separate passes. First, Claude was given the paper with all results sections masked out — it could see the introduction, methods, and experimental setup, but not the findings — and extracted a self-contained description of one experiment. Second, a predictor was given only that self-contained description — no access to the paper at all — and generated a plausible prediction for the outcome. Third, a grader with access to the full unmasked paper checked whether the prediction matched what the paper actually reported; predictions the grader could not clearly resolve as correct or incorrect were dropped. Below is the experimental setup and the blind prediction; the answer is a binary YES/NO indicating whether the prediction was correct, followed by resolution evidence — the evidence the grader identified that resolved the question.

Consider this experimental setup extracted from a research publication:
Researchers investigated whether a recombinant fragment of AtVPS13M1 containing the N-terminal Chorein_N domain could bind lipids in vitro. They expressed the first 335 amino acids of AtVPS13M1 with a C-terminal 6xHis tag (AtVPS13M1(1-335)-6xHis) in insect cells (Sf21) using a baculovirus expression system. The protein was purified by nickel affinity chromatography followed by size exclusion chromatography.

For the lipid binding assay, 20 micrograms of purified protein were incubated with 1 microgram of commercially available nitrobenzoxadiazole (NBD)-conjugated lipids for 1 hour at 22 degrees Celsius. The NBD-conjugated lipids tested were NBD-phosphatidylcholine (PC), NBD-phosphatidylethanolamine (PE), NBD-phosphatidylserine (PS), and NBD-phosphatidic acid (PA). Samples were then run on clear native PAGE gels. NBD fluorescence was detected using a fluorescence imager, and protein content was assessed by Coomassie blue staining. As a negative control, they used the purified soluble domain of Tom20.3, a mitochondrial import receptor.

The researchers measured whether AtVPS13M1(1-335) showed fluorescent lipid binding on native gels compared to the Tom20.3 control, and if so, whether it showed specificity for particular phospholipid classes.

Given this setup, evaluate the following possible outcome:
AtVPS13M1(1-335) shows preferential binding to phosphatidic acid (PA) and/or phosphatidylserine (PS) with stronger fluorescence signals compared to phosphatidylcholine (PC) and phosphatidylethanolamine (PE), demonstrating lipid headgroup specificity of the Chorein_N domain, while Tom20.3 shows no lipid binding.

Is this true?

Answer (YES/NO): NO